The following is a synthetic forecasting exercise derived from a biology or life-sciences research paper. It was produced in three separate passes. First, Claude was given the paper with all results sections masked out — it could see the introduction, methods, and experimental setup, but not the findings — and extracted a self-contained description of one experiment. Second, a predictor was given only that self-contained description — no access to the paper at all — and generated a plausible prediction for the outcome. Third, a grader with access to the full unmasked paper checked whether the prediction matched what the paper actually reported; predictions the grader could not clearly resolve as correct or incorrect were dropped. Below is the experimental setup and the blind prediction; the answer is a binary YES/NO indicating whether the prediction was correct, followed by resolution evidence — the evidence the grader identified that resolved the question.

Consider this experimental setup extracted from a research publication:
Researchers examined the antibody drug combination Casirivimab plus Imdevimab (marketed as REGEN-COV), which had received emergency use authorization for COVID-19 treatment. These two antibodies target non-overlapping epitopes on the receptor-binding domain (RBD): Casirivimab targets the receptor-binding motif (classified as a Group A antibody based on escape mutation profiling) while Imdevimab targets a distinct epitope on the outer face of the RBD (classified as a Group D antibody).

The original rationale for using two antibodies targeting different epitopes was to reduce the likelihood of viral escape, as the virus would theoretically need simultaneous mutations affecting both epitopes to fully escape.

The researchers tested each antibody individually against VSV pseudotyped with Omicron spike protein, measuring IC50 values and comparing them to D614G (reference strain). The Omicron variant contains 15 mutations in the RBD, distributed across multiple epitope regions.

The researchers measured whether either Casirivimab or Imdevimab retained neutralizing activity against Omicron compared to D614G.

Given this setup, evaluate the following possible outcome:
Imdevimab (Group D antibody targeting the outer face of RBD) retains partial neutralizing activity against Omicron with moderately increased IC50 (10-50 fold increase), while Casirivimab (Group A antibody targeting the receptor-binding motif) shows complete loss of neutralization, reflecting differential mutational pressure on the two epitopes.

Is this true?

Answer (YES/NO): NO